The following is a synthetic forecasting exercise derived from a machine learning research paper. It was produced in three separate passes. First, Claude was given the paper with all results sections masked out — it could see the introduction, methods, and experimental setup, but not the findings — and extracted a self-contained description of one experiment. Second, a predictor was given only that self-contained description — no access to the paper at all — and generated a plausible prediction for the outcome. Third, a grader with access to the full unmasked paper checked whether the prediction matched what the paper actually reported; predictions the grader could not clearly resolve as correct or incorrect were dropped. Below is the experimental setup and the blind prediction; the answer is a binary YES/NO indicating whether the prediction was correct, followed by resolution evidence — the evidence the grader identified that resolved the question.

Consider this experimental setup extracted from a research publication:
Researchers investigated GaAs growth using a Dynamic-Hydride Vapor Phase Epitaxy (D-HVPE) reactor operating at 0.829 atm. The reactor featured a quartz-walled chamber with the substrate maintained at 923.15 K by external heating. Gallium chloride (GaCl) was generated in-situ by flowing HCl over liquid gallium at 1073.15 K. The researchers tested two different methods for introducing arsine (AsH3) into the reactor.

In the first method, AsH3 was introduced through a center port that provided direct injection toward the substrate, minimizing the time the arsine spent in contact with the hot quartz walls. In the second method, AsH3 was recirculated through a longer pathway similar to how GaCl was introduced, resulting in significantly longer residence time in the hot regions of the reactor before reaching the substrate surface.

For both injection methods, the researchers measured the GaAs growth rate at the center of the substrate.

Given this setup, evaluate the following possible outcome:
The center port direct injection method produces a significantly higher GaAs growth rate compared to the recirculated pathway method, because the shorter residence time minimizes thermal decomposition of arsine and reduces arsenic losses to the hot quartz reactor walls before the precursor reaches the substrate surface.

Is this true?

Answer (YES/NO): YES